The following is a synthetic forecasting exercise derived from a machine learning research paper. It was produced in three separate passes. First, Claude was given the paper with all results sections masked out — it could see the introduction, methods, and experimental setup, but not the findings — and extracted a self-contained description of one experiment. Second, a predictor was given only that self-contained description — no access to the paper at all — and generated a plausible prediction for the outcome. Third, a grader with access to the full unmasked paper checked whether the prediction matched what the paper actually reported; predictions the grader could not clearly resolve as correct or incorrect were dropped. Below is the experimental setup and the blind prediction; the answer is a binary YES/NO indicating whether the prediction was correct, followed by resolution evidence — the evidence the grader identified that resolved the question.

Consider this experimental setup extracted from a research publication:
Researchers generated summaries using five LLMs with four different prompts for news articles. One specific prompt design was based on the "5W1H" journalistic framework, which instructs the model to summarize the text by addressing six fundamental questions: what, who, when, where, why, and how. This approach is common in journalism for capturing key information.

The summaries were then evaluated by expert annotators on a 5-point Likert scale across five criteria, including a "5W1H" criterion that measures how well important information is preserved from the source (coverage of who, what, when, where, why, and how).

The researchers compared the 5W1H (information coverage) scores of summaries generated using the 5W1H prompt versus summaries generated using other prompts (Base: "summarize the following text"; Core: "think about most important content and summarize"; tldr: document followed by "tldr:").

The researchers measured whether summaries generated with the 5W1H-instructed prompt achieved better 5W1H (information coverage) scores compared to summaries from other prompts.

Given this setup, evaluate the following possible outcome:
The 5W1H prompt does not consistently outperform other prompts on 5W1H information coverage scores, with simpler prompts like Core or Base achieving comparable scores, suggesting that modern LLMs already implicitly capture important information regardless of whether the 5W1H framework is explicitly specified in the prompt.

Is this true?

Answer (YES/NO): NO